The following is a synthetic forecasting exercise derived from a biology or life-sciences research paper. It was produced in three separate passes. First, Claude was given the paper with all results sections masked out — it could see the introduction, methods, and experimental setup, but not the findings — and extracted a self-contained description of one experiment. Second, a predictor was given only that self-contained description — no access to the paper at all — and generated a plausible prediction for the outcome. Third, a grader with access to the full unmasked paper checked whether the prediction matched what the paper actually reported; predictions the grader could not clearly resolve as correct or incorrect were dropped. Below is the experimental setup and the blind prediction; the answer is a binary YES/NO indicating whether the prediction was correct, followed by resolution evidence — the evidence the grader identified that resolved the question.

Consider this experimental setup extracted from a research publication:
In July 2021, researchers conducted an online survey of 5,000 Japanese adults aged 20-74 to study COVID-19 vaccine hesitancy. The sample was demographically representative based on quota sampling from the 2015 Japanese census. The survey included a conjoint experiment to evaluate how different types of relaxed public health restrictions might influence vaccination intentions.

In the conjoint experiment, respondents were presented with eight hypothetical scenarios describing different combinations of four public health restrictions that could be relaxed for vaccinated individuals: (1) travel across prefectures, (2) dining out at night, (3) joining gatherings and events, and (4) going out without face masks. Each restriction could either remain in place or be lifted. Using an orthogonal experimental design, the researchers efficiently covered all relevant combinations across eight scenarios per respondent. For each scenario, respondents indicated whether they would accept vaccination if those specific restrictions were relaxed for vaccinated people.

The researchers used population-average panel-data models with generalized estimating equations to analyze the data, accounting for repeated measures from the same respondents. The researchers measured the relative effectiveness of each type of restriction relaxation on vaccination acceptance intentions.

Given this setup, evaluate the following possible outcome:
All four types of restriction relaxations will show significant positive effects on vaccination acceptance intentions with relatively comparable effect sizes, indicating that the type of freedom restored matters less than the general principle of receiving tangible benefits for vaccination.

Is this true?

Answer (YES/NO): NO